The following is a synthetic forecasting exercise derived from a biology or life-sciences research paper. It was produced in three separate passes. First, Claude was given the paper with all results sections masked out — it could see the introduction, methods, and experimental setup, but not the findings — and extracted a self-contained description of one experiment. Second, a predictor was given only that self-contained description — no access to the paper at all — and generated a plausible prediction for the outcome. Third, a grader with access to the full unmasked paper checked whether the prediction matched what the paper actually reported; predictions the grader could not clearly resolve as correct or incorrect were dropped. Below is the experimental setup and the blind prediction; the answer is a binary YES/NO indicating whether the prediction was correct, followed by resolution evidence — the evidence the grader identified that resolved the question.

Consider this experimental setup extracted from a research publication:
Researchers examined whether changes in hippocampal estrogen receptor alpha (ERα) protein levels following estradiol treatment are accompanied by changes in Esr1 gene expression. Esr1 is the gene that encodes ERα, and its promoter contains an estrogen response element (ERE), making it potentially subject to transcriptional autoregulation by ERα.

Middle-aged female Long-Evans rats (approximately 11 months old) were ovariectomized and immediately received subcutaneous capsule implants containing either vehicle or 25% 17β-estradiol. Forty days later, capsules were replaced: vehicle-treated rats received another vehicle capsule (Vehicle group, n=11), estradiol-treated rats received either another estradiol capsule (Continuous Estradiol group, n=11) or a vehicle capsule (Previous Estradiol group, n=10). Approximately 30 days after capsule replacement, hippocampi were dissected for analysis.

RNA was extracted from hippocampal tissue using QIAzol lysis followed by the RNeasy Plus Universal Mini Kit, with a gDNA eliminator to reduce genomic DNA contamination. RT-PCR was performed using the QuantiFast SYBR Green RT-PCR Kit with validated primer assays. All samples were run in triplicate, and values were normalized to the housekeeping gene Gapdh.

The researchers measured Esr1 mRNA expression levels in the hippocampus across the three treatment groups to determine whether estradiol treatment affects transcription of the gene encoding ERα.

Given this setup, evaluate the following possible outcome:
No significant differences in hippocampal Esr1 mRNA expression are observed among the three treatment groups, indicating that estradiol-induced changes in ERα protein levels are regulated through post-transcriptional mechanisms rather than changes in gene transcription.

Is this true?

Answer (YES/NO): YES